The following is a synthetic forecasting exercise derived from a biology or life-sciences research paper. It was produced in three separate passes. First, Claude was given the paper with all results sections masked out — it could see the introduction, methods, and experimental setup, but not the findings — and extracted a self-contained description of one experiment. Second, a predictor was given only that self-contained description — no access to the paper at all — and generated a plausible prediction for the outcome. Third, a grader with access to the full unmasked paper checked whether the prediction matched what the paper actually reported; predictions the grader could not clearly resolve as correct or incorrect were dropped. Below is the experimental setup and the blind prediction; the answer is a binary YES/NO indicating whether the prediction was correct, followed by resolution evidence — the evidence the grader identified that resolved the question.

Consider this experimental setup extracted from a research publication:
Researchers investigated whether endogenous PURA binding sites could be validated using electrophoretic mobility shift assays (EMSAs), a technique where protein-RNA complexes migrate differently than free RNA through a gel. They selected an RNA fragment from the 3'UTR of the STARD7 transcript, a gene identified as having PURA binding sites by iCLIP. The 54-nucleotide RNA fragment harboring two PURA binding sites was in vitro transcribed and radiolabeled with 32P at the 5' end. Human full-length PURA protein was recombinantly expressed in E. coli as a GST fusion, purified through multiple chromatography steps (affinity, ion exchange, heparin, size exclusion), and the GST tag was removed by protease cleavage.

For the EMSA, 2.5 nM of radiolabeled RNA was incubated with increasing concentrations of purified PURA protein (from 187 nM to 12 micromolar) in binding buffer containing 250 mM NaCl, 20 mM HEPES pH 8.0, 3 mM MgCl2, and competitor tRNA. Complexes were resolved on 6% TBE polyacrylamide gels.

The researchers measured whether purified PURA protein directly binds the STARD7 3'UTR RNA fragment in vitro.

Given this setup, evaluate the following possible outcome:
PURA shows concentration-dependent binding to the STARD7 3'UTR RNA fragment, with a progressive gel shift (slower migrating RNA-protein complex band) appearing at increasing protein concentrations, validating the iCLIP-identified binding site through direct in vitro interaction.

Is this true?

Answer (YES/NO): YES